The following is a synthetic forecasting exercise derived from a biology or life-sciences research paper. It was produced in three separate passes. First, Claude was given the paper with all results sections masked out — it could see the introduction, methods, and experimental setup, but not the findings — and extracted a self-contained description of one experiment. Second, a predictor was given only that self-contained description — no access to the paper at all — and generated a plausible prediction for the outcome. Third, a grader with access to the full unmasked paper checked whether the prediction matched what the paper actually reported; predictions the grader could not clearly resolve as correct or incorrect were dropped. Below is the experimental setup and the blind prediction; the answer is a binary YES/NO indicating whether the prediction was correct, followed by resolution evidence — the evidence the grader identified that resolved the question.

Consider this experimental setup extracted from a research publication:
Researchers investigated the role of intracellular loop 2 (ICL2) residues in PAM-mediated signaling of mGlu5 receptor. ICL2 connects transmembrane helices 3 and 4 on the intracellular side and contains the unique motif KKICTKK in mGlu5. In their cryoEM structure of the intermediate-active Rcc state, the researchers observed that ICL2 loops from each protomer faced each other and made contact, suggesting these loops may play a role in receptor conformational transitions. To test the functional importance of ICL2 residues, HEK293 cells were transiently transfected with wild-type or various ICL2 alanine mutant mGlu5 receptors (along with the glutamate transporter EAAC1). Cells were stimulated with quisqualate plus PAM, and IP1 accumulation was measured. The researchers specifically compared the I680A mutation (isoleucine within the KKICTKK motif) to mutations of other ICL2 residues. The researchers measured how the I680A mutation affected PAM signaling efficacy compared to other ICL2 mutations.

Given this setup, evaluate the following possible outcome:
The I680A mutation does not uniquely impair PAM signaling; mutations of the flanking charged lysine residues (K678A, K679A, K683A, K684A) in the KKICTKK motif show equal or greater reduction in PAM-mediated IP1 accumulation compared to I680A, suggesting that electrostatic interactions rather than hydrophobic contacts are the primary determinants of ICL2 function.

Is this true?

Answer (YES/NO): NO